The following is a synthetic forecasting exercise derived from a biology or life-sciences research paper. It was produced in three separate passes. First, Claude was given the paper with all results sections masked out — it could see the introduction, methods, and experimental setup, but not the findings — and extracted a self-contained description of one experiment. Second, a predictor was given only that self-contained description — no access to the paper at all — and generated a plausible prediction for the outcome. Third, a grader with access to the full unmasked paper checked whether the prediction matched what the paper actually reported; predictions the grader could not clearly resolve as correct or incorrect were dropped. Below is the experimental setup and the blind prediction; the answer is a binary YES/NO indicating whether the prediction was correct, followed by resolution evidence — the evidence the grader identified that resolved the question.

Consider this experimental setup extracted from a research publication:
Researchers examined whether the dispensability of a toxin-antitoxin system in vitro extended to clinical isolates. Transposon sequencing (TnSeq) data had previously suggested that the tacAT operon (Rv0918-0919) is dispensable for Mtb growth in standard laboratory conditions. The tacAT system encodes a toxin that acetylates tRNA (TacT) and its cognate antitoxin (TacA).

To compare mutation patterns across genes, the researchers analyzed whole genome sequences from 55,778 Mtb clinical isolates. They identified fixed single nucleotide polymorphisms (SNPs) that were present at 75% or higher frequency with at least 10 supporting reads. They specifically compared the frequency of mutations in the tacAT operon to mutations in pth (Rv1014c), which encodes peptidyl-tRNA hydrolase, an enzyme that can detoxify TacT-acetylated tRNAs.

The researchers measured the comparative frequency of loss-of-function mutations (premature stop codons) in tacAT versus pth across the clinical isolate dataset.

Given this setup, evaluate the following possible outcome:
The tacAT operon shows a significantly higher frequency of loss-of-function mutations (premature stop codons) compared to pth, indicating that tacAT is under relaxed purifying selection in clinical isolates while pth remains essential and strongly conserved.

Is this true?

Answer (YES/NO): YES